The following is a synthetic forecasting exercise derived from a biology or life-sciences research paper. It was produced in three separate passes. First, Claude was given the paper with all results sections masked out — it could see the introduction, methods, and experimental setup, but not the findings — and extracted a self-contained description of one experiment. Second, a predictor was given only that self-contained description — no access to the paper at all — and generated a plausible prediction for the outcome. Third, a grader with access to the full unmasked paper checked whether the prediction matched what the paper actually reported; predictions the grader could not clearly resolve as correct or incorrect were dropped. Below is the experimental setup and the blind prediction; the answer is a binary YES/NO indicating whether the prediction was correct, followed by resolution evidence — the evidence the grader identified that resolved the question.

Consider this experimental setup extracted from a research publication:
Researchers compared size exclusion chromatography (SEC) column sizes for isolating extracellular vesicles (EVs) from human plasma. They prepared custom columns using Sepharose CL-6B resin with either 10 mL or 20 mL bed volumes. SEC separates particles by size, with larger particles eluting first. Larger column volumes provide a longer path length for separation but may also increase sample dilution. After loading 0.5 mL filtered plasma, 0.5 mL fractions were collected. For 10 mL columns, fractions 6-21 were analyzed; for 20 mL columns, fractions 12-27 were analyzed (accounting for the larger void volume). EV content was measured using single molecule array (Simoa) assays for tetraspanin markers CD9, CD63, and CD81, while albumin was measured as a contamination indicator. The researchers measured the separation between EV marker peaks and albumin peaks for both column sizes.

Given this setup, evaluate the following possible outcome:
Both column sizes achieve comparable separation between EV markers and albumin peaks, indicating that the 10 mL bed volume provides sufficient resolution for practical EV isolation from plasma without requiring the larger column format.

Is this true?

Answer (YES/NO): NO